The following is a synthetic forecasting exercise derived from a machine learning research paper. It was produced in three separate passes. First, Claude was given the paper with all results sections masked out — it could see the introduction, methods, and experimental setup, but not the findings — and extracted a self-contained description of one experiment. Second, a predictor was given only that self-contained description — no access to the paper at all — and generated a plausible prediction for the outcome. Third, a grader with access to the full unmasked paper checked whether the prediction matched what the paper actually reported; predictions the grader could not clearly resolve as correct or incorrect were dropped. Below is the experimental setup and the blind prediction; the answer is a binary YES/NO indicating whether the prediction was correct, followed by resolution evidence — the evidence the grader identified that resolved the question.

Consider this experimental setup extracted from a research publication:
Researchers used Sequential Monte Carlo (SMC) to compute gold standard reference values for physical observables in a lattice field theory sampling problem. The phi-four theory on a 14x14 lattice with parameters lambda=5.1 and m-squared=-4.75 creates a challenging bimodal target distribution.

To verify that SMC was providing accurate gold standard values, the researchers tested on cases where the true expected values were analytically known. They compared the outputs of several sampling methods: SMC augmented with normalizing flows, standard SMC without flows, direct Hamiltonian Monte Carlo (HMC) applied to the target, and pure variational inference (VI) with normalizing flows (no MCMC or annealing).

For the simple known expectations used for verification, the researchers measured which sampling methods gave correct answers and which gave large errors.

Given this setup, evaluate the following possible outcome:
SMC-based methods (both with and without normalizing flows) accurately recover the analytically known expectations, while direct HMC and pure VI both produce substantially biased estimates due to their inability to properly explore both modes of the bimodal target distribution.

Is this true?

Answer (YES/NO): YES